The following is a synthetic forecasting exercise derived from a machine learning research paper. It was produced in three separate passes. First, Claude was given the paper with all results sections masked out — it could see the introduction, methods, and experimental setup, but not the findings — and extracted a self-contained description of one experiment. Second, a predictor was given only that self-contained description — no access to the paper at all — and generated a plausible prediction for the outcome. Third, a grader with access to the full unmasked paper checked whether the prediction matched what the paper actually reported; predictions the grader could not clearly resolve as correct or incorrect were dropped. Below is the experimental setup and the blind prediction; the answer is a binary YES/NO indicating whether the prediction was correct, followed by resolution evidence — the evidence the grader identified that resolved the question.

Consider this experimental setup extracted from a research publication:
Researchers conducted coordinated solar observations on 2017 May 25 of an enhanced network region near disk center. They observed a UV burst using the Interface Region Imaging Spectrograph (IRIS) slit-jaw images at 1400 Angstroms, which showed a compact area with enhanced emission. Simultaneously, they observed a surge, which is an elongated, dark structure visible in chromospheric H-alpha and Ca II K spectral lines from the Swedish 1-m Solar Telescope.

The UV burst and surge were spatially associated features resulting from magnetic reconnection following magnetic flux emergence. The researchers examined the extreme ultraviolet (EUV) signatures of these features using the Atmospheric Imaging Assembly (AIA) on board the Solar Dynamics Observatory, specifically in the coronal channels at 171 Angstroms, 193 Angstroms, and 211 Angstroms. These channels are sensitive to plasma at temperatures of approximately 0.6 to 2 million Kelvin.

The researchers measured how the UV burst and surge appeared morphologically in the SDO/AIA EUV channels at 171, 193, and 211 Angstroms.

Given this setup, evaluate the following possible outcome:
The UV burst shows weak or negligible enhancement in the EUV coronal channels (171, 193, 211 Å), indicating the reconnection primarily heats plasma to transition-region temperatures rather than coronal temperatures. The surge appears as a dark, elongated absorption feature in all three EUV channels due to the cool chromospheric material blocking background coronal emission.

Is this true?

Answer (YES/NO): NO